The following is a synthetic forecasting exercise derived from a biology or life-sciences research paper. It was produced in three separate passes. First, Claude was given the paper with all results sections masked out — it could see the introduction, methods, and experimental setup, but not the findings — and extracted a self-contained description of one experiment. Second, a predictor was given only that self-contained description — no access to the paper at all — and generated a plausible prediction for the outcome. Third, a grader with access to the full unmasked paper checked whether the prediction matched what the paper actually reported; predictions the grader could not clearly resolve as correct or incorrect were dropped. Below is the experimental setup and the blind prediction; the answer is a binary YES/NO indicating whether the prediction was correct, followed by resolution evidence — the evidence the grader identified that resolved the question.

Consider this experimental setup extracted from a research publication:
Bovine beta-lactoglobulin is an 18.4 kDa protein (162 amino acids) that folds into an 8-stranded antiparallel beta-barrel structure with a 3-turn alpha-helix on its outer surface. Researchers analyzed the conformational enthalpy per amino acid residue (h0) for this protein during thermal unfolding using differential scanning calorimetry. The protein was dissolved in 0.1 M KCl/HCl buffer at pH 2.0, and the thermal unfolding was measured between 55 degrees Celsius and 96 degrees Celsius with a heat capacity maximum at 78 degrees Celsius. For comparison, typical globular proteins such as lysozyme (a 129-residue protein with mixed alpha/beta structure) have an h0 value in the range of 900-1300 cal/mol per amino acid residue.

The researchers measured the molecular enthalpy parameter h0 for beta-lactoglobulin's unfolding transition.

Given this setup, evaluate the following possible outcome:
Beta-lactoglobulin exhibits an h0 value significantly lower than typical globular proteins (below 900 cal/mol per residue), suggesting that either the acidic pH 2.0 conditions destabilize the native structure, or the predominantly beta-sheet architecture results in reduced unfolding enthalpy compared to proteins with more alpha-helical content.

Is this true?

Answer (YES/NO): YES